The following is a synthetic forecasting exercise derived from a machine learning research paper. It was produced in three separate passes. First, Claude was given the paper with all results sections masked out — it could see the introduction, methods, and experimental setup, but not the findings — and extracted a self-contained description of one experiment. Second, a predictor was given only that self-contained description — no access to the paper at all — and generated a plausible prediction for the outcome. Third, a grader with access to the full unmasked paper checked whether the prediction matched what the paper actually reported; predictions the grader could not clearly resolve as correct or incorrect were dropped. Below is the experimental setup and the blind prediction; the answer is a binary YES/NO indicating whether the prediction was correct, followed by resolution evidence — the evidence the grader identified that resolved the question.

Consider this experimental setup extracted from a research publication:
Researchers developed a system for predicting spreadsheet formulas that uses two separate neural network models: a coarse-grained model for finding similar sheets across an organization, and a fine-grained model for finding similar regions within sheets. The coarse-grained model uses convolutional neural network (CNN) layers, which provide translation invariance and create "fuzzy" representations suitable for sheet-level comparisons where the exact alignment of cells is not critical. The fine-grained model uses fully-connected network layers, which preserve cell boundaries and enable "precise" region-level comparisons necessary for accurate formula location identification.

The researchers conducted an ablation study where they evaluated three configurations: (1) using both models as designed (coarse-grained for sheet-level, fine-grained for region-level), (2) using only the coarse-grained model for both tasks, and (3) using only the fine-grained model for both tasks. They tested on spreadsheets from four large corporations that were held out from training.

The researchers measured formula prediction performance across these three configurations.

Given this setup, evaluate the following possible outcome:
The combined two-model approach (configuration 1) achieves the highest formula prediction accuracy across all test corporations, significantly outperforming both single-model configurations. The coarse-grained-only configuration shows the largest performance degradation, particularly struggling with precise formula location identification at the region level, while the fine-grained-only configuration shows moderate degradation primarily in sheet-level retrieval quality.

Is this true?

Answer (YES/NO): NO